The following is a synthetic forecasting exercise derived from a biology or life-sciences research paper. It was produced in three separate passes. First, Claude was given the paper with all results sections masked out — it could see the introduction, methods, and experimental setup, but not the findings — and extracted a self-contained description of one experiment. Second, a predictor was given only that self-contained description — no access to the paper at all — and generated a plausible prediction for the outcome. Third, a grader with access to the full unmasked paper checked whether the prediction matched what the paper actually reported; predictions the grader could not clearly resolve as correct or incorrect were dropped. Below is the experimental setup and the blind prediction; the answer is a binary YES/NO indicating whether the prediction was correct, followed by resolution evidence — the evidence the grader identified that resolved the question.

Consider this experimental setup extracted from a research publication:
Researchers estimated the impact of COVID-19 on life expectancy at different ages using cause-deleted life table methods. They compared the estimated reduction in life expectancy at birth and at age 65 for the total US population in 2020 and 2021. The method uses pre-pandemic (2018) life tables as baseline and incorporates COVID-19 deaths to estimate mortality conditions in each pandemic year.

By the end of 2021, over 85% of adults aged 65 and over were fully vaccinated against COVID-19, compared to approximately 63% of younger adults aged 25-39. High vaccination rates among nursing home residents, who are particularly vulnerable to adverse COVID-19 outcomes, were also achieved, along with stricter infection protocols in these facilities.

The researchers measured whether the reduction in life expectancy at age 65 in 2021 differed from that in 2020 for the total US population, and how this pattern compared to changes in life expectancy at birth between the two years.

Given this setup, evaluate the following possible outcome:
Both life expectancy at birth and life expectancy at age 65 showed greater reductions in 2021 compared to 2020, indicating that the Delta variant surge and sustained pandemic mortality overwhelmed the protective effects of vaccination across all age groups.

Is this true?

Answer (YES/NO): NO